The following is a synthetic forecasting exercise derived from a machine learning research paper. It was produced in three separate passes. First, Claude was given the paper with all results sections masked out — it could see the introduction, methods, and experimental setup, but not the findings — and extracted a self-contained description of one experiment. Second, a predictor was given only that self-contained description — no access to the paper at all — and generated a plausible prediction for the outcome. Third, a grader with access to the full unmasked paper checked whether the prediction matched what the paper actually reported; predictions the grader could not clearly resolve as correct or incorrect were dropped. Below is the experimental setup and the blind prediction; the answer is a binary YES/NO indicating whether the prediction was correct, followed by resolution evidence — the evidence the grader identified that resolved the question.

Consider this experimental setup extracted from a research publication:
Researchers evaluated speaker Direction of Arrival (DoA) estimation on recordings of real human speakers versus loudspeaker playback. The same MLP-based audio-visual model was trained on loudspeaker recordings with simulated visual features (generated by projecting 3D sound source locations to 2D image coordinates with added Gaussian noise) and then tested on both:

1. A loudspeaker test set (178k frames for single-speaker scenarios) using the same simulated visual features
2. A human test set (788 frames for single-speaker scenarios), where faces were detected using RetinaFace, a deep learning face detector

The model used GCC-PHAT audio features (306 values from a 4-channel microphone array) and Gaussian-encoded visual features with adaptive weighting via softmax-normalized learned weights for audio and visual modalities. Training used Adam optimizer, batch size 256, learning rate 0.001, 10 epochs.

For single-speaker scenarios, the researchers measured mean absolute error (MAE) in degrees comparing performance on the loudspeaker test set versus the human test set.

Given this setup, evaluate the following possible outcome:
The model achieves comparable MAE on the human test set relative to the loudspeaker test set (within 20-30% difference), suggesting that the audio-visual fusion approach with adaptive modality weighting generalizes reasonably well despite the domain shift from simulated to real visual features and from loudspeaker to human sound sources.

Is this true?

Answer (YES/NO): NO